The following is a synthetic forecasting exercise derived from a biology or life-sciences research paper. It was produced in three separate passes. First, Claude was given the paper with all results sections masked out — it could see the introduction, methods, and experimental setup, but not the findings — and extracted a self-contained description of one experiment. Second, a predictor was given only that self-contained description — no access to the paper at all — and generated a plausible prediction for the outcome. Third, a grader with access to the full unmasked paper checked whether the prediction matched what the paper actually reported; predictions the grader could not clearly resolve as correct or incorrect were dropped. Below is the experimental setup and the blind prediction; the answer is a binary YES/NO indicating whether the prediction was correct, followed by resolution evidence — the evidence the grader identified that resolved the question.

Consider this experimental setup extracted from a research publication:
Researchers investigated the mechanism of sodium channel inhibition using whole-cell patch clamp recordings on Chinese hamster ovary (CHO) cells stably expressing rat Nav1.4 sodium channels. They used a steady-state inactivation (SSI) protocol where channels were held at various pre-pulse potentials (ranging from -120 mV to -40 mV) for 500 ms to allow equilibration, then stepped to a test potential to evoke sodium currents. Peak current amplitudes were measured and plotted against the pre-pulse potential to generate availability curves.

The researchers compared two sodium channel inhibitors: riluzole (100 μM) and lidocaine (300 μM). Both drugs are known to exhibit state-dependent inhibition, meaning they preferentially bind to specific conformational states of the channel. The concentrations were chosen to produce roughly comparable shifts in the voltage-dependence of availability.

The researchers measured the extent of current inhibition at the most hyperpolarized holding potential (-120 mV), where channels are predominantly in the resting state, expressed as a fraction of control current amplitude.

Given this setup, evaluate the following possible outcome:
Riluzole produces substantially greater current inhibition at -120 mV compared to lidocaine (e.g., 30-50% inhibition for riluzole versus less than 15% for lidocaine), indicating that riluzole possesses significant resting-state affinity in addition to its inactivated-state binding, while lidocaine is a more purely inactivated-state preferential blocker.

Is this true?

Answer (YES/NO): NO